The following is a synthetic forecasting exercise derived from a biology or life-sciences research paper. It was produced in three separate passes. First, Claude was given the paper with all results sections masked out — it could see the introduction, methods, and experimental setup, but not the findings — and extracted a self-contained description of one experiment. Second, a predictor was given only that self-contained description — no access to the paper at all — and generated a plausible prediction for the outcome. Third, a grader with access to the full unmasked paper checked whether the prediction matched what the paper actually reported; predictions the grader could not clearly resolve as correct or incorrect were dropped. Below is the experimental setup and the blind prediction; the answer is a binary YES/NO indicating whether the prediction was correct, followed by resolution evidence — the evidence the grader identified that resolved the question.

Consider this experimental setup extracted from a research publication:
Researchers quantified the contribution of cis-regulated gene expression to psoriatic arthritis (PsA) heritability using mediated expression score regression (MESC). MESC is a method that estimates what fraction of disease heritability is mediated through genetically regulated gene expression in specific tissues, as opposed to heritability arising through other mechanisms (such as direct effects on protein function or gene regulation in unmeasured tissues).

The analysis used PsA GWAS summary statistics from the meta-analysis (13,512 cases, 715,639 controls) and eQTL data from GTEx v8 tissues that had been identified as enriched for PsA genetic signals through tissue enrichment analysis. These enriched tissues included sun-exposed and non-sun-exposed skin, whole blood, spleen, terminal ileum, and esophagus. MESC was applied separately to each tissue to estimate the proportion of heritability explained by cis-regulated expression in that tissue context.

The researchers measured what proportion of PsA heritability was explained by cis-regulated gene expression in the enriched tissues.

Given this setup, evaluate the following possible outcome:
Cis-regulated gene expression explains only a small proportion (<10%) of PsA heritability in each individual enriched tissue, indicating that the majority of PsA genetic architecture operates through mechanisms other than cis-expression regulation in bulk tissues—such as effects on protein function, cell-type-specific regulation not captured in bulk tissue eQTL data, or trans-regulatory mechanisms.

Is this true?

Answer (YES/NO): NO